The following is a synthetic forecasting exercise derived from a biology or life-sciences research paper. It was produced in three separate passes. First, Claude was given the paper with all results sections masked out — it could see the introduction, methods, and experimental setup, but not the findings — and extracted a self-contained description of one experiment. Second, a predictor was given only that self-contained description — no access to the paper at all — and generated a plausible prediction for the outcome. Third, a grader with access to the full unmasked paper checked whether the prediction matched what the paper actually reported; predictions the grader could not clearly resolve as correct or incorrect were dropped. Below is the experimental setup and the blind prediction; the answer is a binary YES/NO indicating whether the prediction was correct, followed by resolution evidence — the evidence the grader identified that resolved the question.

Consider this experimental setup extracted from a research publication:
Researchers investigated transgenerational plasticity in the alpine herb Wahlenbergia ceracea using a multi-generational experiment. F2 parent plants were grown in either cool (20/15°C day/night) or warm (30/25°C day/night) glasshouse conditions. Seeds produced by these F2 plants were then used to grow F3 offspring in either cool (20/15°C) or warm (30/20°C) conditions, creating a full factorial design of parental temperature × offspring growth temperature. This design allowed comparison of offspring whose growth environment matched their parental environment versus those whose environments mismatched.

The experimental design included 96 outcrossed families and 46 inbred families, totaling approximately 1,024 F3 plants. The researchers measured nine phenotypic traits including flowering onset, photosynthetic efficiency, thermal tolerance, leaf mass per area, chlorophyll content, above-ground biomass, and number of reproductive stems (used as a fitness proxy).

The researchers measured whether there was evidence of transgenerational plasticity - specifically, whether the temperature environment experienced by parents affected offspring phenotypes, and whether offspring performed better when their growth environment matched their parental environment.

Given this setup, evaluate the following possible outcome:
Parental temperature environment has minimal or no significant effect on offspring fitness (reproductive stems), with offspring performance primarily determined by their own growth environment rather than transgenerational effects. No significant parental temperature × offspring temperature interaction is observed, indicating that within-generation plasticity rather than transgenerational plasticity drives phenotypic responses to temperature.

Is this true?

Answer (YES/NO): YES